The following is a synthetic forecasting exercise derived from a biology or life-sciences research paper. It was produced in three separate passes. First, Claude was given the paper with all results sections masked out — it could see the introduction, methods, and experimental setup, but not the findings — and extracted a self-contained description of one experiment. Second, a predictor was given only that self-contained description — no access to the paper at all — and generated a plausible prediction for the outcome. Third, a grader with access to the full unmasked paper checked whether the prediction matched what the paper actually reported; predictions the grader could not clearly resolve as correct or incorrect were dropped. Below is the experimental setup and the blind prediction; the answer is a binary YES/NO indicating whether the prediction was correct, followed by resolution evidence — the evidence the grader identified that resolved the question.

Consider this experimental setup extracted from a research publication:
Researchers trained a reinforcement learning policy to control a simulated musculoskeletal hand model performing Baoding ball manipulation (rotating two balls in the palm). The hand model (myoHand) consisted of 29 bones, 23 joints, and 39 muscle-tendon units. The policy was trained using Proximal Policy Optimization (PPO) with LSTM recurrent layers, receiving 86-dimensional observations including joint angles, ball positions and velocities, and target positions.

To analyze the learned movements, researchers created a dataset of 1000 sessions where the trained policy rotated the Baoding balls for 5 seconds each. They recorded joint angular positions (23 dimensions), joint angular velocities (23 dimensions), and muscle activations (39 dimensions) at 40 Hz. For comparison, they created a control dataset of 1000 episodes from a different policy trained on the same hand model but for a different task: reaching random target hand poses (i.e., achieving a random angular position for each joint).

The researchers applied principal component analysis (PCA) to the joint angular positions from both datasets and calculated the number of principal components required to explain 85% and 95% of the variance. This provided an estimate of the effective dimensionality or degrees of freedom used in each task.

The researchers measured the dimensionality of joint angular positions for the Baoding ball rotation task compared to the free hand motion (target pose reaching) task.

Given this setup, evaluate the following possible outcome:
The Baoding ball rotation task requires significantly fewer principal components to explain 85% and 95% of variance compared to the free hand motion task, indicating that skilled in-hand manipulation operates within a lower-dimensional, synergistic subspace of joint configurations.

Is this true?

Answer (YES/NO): YES